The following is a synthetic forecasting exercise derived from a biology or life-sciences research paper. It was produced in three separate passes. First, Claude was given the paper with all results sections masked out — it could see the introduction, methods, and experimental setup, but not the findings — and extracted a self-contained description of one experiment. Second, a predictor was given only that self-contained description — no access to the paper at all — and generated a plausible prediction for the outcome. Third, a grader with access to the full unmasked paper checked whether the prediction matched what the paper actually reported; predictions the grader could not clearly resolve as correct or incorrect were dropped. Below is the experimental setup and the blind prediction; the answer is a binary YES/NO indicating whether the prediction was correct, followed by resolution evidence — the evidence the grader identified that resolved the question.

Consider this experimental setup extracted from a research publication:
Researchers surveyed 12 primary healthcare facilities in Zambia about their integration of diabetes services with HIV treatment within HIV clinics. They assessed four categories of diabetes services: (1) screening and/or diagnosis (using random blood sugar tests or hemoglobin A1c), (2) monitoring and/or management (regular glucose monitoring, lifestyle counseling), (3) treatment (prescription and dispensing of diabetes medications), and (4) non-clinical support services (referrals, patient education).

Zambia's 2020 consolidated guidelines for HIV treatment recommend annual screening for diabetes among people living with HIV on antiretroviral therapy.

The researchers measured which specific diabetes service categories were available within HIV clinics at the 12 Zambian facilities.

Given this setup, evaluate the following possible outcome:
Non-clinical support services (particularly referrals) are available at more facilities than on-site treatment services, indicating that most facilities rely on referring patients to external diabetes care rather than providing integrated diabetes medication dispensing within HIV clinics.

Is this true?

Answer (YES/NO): YES